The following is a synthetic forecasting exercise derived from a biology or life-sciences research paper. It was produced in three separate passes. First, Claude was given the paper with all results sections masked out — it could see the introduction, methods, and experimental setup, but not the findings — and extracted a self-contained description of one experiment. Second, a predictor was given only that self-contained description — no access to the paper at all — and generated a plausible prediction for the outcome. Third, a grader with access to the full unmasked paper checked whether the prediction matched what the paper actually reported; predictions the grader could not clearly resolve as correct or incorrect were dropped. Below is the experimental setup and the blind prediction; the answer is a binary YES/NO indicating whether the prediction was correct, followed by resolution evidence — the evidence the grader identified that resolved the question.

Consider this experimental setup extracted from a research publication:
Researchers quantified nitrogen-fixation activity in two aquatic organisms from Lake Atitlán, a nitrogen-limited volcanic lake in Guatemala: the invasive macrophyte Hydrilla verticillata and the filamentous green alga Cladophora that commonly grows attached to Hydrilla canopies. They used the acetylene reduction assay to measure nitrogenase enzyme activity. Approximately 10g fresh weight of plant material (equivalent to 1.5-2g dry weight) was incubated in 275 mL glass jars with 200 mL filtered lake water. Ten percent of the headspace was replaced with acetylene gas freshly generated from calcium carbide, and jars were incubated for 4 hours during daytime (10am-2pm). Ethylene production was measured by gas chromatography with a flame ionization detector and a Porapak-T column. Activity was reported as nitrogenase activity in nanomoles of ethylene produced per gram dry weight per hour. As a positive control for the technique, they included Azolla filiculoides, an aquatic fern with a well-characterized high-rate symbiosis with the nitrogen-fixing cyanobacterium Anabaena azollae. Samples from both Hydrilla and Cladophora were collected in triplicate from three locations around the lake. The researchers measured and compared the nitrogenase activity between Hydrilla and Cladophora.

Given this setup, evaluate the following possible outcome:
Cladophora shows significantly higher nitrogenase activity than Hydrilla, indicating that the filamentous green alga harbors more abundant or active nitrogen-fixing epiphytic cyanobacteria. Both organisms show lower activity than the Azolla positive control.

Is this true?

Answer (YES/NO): NO